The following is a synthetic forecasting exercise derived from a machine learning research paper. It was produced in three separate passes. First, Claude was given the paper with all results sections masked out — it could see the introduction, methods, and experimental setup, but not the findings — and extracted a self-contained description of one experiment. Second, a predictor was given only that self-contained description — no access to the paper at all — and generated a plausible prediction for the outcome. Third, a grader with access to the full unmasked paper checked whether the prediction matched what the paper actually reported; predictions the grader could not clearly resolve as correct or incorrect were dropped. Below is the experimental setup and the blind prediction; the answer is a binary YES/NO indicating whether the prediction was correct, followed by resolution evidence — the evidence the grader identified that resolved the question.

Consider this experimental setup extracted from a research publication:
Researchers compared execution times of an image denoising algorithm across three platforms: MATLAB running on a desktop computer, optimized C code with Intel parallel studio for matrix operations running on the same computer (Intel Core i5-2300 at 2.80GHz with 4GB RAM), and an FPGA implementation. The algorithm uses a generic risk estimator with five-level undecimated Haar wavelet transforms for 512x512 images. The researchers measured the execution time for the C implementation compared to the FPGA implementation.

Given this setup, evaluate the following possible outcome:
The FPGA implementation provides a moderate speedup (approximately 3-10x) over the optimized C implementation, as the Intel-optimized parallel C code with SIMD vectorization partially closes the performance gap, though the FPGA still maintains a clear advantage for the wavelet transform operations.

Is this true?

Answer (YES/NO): NO